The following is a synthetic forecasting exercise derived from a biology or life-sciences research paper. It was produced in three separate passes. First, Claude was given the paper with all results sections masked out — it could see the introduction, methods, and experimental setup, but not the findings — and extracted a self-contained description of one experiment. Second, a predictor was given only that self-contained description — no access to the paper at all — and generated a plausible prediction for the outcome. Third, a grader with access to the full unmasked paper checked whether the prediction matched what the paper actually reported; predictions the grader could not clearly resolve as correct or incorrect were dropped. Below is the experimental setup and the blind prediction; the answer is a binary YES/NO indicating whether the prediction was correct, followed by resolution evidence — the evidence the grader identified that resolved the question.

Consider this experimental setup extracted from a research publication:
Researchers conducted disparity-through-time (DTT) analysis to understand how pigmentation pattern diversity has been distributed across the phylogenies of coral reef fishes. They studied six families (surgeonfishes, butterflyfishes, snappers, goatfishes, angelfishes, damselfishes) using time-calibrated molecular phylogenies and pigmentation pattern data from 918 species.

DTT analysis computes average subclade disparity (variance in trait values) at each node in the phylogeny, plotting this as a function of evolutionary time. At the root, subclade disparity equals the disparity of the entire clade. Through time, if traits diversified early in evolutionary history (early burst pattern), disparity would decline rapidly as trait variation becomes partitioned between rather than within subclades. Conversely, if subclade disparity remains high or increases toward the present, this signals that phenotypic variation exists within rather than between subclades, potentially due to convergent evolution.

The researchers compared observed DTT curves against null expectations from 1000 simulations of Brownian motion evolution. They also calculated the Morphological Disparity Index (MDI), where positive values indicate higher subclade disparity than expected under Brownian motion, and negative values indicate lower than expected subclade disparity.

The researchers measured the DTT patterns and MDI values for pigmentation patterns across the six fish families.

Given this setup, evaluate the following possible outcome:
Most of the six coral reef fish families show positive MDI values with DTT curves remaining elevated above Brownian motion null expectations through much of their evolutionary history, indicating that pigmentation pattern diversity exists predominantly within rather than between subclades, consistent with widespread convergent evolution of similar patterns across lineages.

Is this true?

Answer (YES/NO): YES